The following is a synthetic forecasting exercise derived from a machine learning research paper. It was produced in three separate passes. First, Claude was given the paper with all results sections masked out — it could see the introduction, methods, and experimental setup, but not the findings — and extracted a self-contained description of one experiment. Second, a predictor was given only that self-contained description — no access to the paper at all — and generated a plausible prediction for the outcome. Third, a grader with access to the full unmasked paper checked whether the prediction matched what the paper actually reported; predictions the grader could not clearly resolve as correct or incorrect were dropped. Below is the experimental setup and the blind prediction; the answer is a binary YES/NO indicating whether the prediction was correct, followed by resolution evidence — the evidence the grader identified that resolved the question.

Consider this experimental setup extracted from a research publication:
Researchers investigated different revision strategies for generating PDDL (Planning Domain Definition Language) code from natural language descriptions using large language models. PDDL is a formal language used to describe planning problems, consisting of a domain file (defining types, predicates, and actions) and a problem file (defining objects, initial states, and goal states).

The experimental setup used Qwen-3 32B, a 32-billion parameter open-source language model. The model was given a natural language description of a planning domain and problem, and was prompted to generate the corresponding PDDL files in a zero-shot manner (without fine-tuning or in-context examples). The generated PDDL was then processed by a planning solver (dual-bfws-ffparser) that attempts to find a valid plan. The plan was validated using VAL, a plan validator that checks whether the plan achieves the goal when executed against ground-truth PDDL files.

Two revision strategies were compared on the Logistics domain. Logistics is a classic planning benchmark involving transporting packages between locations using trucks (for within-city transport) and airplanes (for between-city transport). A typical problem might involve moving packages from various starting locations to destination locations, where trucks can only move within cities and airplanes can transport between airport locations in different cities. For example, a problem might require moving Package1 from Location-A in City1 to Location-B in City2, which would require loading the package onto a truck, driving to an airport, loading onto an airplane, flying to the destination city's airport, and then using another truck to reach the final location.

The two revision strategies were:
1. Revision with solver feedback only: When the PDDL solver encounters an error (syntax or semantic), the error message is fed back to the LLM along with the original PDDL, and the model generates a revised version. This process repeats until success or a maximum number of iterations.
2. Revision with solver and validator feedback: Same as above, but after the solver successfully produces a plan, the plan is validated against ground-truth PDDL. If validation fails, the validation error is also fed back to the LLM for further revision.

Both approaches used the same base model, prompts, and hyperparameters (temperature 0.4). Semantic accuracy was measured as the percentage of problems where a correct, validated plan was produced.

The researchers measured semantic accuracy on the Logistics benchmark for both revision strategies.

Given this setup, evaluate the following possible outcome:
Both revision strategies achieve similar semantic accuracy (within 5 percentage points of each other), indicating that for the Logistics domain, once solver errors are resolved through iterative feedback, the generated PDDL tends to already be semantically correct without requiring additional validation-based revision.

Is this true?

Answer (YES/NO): YES